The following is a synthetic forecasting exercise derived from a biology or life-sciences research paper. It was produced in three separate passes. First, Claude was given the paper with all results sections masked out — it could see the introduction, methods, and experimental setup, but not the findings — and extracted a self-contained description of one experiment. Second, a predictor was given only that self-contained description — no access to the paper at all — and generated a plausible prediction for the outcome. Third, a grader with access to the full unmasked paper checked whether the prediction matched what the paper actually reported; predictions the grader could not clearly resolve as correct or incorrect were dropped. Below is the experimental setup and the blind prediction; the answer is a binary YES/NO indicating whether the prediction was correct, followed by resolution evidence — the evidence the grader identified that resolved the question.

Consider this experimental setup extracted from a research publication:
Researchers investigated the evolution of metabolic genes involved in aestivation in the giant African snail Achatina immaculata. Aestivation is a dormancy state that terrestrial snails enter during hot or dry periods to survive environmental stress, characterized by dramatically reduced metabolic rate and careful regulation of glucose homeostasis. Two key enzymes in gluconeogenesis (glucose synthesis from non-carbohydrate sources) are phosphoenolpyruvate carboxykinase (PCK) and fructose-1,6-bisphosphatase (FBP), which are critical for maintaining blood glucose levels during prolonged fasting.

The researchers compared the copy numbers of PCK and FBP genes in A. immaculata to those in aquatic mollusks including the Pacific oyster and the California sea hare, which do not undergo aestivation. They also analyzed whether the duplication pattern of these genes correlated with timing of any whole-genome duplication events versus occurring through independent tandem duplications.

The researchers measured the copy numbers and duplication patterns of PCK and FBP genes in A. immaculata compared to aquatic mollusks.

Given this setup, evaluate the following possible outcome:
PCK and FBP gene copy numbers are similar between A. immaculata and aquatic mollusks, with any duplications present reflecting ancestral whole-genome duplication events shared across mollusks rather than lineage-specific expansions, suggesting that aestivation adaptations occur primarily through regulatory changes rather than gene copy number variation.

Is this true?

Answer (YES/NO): NO